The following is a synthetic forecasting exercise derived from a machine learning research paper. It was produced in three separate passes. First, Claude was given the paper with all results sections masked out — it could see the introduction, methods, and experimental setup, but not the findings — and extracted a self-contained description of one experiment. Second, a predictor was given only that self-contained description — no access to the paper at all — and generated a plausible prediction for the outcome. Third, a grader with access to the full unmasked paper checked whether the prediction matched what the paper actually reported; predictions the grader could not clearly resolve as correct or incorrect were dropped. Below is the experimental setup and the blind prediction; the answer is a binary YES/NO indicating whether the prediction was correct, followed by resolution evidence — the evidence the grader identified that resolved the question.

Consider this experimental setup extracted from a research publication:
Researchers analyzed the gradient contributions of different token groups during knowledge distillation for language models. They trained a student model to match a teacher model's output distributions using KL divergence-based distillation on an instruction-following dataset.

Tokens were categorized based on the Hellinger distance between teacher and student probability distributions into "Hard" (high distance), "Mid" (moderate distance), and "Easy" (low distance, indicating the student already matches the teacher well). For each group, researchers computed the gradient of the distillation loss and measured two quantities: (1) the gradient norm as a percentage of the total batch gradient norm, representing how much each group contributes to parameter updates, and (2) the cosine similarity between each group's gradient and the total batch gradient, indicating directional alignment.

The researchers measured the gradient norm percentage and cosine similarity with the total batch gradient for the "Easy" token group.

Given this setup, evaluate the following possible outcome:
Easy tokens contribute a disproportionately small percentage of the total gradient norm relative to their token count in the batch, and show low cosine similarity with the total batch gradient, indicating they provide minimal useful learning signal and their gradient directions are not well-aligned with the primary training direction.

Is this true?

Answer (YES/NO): YES